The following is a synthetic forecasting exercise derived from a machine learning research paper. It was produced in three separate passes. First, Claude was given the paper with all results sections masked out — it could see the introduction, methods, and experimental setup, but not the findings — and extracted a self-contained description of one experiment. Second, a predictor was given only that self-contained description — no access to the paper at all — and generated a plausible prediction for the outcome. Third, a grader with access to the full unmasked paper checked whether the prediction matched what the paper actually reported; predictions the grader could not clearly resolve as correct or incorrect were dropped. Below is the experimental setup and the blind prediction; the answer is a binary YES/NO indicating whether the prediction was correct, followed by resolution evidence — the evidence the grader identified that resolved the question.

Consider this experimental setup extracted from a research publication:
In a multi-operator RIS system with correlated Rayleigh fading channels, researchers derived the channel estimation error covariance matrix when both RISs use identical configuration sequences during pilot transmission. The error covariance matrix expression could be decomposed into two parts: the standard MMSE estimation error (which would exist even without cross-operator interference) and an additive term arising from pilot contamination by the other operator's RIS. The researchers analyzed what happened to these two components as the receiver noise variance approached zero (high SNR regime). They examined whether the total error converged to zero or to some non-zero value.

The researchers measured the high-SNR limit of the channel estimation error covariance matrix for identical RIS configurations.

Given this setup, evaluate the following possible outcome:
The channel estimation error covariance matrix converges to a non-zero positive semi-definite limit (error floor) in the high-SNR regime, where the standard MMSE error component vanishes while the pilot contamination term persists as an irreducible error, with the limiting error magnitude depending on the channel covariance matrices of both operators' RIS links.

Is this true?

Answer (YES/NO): YES